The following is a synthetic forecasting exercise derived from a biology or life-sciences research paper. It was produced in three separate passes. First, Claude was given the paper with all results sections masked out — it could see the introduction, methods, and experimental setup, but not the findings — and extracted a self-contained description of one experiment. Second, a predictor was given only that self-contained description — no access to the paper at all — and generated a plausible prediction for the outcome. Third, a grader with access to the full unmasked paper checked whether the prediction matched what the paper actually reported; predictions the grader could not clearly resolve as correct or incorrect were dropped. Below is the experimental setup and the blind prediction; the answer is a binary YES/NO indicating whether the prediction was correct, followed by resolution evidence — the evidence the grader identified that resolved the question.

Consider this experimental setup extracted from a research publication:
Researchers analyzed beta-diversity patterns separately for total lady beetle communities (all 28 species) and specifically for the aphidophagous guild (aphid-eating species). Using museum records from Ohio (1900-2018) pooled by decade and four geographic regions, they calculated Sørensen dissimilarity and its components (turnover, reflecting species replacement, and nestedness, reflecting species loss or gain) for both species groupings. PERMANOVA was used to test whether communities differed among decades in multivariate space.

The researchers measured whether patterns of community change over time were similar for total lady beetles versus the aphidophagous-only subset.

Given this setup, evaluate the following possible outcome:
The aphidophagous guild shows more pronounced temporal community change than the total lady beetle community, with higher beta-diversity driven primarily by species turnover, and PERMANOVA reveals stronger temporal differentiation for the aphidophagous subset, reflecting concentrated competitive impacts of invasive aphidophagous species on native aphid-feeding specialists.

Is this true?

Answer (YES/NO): YES